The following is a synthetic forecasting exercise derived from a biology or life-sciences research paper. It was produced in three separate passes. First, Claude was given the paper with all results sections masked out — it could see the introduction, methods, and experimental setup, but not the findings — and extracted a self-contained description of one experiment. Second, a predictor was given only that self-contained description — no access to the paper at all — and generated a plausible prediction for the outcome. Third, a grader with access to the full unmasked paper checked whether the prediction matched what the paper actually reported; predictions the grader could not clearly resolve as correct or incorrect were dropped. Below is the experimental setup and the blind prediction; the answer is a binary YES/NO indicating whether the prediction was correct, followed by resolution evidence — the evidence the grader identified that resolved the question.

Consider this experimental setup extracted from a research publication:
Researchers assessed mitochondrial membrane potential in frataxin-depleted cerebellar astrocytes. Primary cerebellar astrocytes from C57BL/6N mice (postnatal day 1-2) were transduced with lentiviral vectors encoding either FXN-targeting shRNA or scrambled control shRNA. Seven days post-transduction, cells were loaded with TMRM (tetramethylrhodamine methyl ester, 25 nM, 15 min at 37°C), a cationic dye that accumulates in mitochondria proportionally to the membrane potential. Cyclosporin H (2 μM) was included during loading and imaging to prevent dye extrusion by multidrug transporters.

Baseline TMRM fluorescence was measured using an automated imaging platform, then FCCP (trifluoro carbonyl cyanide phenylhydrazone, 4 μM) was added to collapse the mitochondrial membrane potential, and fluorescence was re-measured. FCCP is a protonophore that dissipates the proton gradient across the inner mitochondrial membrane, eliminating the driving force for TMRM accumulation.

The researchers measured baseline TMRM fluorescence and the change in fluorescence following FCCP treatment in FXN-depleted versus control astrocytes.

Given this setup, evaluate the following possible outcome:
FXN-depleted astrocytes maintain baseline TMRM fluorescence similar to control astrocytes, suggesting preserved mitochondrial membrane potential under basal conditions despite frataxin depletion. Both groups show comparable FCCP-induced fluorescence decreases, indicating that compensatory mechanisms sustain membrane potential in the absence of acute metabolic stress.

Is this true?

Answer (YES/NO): NO